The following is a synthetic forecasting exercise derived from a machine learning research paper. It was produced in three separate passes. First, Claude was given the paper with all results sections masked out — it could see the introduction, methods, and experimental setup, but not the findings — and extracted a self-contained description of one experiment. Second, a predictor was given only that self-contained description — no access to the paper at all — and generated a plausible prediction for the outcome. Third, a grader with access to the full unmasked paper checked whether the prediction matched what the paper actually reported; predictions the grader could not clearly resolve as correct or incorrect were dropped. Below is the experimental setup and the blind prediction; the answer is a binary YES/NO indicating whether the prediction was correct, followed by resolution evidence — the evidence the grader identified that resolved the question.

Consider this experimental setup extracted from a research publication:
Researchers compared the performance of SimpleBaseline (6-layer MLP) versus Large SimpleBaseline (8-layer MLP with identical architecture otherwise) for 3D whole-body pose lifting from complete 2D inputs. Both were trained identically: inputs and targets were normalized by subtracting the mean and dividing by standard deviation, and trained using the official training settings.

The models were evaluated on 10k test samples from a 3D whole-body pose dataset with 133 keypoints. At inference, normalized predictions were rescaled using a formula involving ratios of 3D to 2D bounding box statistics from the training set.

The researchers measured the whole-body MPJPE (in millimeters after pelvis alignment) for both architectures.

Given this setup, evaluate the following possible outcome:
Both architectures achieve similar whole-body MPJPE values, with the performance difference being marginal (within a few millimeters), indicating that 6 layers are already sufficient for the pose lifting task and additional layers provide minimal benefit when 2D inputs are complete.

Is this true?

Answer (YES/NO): NO